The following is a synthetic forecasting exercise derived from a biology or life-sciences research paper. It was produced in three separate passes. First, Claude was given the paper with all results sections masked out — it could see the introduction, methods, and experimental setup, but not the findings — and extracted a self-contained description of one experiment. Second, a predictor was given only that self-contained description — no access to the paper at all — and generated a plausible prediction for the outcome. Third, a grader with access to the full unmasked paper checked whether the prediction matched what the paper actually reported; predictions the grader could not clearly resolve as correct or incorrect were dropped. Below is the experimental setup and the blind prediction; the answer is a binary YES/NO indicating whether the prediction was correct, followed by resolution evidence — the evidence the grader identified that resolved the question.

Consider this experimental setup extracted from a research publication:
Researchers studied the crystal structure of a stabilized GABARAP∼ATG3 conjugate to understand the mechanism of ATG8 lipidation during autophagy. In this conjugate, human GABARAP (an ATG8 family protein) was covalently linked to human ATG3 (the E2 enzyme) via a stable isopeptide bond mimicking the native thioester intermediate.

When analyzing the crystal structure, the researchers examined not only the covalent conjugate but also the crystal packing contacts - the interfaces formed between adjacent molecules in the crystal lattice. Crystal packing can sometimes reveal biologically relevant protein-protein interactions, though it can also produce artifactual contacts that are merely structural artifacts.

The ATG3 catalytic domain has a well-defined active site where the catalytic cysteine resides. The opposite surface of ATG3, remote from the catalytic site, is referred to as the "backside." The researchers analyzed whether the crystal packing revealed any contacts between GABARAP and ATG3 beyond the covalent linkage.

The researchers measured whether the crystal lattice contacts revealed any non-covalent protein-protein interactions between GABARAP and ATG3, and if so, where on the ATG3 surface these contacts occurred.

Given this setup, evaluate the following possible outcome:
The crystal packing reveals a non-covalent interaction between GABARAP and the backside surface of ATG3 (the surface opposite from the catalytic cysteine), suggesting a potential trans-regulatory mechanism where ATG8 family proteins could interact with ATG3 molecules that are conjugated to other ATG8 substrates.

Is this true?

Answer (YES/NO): YES